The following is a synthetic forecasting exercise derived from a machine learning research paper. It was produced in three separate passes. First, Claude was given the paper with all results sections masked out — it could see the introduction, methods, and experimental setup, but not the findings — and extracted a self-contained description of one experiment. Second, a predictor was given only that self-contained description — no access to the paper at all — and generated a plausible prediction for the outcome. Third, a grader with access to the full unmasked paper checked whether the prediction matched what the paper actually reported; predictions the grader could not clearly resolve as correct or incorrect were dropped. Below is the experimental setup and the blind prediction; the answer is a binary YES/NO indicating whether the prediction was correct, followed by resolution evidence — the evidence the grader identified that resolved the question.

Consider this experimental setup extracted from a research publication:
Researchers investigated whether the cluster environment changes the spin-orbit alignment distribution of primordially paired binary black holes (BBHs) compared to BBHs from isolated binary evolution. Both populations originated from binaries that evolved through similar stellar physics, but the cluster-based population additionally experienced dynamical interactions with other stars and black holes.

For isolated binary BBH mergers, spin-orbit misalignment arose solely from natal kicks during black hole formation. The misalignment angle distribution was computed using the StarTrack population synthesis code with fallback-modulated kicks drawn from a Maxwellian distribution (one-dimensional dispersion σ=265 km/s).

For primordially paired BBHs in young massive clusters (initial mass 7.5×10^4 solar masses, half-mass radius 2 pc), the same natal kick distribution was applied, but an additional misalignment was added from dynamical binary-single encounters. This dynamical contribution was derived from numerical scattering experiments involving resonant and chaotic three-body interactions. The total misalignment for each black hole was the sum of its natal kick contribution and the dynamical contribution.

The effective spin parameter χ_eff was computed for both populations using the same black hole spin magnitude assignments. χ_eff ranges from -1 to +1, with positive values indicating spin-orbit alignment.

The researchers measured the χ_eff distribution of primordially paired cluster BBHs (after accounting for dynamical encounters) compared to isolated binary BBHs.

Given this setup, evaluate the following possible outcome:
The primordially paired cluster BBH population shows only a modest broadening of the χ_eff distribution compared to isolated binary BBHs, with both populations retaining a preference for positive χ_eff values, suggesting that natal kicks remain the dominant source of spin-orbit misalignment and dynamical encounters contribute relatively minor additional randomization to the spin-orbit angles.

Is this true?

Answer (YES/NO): NO